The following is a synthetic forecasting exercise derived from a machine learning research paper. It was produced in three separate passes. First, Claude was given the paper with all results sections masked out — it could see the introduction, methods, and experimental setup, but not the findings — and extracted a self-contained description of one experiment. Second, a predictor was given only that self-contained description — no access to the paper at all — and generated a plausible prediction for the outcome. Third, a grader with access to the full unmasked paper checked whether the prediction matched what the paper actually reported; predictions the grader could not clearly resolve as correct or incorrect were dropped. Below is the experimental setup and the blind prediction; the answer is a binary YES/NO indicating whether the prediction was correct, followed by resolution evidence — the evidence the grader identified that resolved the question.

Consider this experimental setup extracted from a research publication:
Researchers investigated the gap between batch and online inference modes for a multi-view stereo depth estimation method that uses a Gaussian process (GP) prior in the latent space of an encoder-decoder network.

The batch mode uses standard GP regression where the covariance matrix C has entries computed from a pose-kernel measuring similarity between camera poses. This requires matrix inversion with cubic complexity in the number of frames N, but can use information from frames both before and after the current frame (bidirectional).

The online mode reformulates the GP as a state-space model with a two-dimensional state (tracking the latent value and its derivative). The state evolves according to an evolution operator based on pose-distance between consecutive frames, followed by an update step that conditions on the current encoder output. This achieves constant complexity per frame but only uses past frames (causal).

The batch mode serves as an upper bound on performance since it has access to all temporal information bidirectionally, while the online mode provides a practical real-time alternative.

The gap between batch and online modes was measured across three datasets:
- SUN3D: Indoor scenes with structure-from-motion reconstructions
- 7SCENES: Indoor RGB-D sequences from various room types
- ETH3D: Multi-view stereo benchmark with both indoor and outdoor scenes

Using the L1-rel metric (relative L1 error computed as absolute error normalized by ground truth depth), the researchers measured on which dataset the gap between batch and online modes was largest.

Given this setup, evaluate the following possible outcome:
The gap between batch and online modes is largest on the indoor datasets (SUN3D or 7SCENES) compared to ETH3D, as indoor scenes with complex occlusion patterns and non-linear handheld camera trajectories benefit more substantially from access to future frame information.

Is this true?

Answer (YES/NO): YES